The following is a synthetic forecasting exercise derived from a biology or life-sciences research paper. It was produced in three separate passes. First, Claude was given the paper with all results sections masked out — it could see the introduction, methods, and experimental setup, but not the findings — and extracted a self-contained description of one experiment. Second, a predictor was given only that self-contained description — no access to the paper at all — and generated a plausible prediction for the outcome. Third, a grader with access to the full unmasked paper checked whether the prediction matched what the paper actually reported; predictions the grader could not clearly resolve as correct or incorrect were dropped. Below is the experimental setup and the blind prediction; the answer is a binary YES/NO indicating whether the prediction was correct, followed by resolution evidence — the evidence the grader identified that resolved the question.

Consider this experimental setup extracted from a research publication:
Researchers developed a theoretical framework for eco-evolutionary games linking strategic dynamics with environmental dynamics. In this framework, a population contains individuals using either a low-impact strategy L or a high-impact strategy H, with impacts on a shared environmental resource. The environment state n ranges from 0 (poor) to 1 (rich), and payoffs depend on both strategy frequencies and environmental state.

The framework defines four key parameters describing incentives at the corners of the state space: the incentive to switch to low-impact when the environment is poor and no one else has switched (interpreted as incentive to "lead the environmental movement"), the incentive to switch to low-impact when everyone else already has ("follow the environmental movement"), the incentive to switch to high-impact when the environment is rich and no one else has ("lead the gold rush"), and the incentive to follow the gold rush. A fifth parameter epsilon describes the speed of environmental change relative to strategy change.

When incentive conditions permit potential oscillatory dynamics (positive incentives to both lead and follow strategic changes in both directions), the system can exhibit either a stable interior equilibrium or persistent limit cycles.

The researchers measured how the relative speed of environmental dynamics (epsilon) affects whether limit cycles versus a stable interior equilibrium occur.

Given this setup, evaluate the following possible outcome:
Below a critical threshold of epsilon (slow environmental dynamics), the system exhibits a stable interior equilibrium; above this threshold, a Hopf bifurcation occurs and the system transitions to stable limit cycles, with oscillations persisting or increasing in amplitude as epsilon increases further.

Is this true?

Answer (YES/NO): NO